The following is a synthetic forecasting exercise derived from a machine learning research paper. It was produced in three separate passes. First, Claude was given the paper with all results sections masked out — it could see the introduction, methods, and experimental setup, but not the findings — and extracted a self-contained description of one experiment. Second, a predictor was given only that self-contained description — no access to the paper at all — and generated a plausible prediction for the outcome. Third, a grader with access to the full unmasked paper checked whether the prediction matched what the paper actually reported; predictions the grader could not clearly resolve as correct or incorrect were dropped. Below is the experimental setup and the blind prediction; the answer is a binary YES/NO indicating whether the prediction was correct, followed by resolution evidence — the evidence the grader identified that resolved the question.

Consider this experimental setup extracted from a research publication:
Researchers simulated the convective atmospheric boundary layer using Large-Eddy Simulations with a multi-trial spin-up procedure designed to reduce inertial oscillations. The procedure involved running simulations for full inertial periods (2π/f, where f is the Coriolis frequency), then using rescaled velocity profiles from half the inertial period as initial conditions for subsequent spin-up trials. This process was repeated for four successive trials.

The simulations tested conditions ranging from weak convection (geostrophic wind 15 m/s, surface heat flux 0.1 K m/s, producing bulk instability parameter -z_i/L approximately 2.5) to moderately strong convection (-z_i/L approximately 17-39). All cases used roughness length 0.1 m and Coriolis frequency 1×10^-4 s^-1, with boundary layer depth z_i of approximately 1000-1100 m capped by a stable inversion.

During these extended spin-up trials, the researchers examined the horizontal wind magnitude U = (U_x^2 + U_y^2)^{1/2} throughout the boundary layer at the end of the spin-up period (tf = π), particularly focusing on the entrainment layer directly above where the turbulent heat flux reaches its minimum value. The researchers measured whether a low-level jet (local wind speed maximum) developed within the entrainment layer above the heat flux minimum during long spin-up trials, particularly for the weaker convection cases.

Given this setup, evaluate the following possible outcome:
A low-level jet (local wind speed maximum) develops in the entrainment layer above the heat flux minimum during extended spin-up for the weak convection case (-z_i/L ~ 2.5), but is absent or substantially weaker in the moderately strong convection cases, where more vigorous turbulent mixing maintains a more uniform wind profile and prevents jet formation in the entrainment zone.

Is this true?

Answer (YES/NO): YES